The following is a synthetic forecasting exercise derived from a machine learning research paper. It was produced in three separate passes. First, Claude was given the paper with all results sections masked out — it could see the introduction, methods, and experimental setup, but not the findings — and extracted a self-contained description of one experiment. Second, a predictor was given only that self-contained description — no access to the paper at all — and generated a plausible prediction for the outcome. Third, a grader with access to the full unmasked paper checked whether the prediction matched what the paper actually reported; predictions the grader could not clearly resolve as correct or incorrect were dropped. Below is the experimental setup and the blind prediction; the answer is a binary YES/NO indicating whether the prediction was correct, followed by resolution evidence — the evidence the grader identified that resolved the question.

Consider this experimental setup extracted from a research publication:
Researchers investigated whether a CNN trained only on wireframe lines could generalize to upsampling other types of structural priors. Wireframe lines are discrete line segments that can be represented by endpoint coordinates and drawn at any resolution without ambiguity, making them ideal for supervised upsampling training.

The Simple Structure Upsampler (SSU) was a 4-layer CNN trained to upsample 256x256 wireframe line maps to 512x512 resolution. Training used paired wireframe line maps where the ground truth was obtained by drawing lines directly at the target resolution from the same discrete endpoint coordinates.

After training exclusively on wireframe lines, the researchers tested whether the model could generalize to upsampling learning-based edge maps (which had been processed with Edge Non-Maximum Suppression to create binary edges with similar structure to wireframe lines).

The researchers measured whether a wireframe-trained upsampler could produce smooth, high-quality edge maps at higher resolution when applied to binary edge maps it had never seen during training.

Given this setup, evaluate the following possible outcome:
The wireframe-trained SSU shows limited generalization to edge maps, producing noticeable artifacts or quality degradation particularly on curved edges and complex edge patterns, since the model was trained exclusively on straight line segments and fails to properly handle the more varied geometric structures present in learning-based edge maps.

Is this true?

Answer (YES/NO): NO